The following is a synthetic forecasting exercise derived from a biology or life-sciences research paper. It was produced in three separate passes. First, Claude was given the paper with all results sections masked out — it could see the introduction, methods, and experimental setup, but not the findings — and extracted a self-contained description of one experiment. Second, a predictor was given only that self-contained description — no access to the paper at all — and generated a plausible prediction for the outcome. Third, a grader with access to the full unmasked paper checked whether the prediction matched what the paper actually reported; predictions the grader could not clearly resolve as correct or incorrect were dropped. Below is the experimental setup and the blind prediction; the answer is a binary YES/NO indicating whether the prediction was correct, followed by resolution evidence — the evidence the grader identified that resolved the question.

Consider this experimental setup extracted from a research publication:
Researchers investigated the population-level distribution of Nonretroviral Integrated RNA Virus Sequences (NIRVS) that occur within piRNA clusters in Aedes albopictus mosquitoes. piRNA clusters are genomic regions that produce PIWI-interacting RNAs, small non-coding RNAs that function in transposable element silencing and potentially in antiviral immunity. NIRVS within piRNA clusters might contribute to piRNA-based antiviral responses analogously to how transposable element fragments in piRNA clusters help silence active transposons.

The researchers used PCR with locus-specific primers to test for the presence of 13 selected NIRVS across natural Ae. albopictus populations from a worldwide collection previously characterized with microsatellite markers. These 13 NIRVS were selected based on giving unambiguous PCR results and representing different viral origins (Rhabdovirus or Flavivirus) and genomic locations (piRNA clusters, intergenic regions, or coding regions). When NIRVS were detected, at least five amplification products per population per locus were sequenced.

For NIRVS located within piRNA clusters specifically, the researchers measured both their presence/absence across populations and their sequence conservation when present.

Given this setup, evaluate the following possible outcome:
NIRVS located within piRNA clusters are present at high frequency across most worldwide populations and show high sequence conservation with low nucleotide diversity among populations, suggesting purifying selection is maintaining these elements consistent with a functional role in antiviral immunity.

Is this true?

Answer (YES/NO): NO